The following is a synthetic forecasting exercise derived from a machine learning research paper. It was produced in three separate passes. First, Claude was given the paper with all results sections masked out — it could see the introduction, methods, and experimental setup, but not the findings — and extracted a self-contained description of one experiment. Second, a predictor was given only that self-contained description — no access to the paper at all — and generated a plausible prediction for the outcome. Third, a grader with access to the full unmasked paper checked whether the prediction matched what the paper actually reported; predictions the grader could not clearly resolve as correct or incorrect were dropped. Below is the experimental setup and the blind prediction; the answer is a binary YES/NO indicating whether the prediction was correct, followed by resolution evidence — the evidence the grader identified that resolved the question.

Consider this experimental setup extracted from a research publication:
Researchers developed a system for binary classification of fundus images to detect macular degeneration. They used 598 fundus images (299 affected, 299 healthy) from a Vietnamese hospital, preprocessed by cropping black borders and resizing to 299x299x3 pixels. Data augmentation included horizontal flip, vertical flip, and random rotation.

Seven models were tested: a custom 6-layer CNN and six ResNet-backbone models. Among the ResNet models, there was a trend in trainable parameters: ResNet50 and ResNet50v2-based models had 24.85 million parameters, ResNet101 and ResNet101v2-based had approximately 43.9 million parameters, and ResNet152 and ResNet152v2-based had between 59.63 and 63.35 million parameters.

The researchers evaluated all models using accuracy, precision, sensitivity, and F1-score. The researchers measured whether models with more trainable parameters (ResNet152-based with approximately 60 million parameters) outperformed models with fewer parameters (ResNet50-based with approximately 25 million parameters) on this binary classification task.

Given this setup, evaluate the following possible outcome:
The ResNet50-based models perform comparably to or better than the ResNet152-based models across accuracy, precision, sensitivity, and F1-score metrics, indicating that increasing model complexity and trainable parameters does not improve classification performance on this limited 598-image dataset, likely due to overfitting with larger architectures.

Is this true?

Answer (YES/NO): YES